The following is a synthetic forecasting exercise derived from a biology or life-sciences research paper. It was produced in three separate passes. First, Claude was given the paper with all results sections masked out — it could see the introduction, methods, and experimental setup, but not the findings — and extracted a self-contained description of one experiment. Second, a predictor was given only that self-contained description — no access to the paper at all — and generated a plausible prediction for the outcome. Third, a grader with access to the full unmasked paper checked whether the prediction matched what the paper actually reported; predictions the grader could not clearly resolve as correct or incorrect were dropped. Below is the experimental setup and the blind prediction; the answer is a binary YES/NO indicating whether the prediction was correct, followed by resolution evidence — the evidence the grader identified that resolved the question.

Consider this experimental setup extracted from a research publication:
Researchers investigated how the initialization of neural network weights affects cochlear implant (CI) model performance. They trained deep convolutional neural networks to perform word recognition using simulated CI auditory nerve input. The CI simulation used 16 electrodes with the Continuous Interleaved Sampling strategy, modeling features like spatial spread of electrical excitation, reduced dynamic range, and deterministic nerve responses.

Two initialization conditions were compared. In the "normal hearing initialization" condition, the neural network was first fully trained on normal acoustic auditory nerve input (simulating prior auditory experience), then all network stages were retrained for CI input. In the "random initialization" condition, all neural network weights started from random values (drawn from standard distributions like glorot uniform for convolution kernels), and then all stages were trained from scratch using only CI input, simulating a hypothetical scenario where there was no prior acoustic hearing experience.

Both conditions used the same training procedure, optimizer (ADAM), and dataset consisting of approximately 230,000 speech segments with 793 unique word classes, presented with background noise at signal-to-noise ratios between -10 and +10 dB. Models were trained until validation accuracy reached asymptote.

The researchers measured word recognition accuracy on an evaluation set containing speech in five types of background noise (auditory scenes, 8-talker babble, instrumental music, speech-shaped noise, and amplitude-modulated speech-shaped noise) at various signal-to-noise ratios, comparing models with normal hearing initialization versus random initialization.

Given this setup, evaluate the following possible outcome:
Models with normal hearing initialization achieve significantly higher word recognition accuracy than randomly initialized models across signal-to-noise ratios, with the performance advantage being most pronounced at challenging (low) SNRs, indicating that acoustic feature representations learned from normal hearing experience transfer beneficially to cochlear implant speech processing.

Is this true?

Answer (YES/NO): NO